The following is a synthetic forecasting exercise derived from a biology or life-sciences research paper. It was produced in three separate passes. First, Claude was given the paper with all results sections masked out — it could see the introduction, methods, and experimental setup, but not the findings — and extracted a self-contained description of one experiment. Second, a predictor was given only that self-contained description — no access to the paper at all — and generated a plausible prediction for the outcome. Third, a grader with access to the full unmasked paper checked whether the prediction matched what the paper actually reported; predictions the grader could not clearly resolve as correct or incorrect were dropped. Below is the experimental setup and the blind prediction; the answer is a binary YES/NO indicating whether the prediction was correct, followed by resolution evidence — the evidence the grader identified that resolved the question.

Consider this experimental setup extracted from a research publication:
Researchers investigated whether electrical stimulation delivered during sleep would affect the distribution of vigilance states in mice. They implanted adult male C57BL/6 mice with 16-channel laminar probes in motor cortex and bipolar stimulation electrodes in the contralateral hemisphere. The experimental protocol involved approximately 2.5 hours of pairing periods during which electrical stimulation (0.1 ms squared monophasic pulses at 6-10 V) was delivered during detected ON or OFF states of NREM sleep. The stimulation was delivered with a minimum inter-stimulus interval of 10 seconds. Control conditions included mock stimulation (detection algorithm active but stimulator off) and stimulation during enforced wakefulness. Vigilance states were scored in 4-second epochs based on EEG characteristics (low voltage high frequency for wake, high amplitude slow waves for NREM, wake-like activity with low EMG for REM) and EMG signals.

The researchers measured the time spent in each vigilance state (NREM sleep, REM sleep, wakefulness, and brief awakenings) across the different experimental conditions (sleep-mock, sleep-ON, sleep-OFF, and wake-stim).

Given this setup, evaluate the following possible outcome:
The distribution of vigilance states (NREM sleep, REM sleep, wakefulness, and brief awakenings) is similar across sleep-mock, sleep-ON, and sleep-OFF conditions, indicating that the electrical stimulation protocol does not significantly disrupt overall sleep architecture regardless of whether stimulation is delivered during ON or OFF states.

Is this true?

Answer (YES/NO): YES